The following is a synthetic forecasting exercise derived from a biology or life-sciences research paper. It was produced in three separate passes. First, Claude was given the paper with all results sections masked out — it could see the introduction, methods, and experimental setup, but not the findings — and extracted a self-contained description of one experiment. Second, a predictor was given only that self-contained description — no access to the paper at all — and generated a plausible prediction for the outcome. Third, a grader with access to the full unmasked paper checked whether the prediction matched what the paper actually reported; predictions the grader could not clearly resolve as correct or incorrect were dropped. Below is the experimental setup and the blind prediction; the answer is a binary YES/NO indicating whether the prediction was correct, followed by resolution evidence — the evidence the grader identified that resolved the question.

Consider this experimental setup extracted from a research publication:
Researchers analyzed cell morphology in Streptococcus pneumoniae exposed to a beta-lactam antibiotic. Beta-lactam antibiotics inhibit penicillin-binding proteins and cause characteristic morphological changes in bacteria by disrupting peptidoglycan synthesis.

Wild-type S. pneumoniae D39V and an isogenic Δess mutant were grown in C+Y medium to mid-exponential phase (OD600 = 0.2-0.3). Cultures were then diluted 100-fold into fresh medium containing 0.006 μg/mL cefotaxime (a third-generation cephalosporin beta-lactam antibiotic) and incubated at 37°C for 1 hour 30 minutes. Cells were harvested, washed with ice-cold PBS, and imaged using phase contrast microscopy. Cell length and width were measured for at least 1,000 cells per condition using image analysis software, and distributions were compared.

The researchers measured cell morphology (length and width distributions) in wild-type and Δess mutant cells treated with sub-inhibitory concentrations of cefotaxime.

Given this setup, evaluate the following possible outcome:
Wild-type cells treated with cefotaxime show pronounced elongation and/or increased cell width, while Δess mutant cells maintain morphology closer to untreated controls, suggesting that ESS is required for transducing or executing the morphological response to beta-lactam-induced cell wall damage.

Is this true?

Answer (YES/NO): NO